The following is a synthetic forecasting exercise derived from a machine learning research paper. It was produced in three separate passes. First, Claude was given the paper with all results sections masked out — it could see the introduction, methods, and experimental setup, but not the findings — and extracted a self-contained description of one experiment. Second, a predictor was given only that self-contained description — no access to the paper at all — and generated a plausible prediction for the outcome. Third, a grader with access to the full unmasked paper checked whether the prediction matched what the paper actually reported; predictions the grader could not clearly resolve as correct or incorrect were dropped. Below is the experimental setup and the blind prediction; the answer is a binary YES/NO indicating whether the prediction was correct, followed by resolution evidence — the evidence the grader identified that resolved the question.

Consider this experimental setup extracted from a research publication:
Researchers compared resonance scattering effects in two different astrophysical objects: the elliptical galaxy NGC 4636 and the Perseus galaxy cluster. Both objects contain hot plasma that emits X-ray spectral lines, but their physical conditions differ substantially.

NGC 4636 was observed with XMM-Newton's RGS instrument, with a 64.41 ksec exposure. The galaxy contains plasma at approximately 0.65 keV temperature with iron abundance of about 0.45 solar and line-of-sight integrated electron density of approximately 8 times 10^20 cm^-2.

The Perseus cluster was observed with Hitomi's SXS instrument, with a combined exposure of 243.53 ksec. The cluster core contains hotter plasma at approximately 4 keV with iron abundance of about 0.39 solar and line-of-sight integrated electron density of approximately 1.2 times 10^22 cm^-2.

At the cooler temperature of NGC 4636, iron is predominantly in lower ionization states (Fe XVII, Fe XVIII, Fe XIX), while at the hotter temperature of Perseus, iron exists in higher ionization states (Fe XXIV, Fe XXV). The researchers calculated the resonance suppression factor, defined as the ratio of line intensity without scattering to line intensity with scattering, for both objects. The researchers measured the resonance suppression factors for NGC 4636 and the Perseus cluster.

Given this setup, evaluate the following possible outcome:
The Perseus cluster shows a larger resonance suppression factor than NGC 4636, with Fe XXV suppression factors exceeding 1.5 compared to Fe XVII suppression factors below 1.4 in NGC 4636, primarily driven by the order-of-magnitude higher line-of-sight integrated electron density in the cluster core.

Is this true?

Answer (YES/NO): NO